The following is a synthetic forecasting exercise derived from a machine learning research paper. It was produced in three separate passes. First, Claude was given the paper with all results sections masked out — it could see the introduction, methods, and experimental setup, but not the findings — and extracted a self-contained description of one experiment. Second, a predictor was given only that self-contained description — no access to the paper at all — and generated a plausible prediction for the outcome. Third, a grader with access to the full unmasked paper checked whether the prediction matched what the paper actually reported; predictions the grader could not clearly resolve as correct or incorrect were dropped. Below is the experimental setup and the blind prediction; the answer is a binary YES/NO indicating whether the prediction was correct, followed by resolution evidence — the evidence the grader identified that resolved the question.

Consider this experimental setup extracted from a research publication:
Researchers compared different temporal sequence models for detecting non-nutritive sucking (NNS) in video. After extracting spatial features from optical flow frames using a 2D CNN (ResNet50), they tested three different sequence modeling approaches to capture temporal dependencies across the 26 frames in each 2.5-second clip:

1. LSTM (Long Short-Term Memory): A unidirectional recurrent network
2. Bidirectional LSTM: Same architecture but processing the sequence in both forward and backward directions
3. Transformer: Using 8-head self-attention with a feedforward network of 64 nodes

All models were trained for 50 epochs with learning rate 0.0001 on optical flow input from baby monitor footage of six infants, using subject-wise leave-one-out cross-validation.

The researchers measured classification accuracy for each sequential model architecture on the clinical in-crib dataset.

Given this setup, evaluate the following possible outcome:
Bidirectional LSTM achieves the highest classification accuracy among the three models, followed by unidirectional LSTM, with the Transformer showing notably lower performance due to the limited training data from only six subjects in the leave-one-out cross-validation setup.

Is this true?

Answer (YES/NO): NO